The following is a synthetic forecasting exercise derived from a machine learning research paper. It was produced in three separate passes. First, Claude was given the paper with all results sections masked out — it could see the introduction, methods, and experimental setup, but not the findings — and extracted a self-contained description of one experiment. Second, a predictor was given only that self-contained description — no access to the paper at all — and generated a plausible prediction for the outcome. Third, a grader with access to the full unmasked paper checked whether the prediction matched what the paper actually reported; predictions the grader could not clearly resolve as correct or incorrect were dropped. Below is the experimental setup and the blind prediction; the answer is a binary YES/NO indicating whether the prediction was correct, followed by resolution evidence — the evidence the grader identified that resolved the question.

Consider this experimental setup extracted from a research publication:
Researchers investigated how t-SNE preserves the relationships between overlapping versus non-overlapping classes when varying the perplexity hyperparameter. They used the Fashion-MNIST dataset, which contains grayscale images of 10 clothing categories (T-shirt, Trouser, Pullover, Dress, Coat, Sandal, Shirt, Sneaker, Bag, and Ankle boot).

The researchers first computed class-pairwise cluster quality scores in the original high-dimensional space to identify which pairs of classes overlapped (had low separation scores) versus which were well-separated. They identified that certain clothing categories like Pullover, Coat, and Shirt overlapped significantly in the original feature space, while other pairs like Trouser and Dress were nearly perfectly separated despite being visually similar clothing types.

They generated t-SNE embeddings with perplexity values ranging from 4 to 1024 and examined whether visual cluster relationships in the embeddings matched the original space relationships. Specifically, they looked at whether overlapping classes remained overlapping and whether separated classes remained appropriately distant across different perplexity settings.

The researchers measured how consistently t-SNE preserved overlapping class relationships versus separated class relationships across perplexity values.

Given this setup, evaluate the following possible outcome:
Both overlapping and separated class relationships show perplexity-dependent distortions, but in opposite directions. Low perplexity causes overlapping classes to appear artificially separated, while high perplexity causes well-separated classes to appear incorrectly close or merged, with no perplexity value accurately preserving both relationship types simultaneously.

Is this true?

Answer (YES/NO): NO